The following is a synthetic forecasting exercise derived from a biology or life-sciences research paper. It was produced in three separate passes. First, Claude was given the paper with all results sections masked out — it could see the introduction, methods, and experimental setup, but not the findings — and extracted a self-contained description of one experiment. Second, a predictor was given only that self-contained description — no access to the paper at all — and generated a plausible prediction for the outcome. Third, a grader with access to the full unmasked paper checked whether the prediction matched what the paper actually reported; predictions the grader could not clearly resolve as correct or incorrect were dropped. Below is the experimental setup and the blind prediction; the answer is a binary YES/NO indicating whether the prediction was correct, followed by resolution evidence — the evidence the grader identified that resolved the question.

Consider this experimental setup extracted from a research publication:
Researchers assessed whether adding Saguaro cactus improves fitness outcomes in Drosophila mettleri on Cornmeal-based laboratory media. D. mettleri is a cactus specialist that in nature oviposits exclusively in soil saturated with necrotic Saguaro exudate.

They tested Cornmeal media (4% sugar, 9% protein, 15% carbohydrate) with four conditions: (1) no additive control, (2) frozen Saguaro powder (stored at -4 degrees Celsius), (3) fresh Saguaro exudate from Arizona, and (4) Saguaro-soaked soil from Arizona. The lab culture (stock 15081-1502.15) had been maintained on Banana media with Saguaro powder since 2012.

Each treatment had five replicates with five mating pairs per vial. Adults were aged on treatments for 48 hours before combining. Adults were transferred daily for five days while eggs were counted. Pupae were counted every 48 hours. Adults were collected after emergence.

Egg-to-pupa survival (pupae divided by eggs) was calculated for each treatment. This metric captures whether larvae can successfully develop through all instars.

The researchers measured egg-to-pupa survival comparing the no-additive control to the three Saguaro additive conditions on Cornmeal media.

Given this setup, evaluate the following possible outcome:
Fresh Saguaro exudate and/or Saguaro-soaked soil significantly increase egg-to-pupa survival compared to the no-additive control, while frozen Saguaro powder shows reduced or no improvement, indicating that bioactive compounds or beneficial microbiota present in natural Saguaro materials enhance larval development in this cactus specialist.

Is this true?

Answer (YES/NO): NO